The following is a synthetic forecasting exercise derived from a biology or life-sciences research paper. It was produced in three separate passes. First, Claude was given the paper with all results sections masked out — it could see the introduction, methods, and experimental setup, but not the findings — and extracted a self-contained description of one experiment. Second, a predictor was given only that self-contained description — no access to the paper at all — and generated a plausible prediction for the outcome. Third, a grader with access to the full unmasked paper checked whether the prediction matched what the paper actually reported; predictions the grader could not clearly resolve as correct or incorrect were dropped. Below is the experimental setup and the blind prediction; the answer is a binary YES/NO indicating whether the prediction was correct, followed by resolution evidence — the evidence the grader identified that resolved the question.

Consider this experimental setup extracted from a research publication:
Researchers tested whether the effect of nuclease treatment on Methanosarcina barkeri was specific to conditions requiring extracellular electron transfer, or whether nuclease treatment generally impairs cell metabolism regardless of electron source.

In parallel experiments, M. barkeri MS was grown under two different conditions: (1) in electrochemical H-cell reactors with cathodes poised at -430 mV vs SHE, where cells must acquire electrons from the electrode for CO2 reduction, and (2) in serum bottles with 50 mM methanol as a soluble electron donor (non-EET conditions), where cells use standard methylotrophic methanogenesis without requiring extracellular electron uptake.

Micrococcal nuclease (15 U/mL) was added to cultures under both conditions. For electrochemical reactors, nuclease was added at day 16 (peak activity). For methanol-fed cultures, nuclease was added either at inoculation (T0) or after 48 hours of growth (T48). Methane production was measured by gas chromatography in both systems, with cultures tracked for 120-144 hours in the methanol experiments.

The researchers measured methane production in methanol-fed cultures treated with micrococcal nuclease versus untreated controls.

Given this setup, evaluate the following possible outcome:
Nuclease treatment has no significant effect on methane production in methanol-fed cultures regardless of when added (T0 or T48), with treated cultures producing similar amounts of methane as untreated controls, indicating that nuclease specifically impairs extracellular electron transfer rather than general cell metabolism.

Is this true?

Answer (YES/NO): YES